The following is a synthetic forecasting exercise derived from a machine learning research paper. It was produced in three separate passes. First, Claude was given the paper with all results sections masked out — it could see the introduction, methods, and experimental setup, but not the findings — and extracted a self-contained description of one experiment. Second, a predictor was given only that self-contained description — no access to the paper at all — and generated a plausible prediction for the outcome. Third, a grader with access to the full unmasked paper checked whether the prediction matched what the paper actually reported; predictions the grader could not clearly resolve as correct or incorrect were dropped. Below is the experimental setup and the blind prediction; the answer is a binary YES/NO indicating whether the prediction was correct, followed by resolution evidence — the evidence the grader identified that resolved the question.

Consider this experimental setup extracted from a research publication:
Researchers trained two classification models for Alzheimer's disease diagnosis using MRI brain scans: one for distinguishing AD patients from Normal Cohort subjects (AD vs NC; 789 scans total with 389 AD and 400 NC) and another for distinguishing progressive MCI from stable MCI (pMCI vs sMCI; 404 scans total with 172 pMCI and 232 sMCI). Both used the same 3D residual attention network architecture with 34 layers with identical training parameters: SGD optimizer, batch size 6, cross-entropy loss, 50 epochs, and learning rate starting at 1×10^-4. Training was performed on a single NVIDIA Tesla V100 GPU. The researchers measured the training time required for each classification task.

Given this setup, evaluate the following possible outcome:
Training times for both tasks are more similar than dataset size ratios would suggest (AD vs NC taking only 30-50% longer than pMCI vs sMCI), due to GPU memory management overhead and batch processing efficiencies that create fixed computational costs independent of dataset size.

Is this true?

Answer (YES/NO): NO